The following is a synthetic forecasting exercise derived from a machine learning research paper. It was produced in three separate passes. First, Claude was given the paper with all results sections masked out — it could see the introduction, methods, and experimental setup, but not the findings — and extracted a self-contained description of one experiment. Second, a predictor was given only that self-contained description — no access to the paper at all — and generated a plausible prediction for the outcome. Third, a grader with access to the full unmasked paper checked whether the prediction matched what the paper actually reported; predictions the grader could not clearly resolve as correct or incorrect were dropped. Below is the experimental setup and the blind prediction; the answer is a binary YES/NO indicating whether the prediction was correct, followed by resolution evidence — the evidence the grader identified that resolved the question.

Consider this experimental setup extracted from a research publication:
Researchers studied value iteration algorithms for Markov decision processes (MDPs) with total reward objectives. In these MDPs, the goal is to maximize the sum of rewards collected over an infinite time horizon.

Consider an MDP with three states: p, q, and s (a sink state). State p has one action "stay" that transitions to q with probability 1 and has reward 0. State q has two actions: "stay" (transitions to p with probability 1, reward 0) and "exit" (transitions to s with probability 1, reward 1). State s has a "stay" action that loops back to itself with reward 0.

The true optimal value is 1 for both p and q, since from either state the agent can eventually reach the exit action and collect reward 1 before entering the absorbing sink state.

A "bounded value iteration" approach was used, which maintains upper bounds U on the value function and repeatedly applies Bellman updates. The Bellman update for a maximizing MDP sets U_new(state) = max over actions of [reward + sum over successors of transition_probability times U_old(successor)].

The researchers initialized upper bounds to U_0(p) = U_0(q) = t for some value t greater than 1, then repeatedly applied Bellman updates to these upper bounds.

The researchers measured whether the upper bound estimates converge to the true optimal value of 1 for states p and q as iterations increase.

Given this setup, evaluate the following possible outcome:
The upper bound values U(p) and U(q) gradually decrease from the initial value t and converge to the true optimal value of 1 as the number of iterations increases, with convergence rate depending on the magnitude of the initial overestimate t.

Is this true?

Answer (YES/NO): NO